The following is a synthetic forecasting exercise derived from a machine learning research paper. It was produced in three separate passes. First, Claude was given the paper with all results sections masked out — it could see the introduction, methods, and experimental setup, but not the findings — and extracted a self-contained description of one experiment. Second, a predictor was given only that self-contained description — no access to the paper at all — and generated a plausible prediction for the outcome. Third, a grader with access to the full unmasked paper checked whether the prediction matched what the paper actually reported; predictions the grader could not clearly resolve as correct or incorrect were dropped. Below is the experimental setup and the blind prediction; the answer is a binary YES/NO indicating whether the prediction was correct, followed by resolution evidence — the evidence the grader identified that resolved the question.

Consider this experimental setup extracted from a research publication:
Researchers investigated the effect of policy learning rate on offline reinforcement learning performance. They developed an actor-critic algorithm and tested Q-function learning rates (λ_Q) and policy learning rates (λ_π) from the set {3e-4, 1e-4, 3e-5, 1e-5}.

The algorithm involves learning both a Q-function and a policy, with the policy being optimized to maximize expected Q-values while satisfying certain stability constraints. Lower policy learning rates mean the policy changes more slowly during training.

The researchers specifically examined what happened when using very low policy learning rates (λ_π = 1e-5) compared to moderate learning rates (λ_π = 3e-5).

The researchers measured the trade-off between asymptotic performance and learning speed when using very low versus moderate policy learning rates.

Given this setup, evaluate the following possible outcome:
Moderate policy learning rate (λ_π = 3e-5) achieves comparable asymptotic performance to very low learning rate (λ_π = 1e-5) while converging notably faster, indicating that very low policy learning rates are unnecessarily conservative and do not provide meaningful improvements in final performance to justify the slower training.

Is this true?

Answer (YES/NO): NO